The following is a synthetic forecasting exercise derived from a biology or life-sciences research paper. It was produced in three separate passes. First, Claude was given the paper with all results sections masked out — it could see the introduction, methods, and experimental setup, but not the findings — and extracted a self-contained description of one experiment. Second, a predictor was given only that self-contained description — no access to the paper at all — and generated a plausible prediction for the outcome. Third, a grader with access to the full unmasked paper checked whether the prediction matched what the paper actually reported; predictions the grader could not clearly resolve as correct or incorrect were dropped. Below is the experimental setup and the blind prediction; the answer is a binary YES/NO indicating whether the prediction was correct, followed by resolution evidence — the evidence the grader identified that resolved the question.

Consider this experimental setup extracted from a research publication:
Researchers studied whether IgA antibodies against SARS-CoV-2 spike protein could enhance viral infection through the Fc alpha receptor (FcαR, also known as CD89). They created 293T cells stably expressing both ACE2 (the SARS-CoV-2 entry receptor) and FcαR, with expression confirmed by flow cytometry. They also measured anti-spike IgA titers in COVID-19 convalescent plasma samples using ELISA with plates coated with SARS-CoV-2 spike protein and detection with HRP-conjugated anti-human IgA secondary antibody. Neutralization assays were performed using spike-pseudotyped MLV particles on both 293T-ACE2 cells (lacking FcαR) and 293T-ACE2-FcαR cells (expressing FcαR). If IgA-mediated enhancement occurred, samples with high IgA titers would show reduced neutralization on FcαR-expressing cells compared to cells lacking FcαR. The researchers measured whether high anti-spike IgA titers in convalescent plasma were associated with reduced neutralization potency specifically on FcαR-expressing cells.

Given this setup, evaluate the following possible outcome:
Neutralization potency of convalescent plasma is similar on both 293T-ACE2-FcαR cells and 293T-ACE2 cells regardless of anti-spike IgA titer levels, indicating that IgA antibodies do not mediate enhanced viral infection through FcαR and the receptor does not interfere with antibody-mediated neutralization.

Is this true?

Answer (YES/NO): YES